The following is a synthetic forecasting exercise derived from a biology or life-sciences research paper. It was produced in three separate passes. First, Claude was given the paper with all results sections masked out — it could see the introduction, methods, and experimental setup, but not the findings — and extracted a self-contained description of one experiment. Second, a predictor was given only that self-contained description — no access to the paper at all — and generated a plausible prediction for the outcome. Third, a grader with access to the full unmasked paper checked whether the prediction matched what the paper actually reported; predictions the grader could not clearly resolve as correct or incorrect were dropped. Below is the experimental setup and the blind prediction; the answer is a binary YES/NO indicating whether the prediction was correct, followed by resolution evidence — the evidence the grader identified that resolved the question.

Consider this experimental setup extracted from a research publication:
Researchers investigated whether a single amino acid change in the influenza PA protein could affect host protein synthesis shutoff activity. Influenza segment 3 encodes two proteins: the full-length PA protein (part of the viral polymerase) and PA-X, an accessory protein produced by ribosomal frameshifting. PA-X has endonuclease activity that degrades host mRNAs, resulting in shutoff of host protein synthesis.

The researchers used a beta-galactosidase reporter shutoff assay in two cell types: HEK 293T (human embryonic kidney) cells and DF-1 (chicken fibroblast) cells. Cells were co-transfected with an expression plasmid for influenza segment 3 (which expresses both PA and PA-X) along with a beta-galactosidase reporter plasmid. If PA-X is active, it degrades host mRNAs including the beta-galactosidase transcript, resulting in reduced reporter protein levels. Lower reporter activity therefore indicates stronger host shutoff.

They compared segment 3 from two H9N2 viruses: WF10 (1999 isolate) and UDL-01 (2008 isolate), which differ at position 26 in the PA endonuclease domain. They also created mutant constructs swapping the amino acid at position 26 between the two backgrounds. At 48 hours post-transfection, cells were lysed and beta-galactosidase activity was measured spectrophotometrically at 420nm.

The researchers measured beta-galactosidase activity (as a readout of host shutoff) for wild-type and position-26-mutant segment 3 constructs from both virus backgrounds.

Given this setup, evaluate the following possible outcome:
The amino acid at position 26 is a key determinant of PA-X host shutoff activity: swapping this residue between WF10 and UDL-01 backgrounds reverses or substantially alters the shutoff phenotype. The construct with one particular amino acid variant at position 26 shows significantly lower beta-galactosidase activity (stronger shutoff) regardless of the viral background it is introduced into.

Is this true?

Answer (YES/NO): YES